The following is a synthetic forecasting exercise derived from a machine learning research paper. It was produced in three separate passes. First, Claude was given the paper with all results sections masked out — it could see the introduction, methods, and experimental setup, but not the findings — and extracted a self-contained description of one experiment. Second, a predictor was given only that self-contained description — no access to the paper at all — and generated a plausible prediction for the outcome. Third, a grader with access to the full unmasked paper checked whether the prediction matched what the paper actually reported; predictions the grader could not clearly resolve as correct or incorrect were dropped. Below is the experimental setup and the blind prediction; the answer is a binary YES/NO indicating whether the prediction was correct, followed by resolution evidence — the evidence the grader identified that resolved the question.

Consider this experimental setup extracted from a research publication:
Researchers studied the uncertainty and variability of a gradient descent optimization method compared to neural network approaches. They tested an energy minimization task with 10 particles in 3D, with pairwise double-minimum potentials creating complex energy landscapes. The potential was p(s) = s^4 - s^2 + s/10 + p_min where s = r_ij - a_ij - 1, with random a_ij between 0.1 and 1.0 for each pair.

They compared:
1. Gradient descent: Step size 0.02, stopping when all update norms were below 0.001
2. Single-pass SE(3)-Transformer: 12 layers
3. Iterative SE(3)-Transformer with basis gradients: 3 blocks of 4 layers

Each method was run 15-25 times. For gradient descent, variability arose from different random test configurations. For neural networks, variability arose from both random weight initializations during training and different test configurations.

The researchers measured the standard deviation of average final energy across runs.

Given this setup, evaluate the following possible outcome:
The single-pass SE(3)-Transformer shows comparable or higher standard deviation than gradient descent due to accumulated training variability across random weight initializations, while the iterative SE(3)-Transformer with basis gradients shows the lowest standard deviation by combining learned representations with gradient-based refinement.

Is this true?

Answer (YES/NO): NO